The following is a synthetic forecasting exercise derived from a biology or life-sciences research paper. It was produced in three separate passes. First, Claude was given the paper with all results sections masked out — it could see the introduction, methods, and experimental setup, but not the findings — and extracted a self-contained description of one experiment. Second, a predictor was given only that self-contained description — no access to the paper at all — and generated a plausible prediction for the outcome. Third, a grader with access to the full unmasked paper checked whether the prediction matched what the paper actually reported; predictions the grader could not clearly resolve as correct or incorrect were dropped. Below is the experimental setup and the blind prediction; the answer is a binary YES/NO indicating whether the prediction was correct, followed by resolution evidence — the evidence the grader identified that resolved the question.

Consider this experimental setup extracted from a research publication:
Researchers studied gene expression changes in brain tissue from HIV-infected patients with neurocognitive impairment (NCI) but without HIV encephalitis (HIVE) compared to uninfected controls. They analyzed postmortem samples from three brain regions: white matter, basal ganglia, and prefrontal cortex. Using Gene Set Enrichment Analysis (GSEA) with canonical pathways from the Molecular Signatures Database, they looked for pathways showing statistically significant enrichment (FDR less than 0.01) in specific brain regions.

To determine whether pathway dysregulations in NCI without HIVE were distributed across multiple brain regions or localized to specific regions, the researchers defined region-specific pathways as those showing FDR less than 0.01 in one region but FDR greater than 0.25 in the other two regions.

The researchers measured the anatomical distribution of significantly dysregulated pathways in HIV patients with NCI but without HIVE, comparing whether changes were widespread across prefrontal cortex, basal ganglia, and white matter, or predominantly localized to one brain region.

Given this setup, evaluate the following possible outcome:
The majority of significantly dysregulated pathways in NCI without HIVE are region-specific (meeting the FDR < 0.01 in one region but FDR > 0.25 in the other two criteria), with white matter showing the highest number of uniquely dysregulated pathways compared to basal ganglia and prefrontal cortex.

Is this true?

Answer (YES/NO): YES